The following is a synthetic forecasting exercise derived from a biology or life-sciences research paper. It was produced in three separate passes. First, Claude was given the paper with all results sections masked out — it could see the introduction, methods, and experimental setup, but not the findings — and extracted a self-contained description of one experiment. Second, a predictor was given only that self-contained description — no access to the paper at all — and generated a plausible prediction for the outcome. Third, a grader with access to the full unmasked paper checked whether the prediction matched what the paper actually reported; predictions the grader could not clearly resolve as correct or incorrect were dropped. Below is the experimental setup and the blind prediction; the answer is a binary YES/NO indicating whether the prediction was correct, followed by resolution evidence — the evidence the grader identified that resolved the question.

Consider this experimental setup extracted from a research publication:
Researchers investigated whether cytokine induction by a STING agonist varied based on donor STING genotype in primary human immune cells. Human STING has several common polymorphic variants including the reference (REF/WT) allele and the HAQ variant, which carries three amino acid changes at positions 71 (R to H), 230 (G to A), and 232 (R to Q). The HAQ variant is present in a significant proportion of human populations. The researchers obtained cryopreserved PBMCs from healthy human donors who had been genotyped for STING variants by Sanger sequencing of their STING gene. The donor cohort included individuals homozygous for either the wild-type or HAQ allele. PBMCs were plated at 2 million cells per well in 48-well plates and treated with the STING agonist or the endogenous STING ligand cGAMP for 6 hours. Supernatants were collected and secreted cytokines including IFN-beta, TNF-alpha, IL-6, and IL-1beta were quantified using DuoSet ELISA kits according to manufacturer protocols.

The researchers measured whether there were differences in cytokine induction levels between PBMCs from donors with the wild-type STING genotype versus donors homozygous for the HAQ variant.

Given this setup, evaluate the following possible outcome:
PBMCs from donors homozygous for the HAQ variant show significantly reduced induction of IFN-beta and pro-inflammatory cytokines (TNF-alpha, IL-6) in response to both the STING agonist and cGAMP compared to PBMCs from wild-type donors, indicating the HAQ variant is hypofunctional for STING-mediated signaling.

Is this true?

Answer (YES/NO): NO